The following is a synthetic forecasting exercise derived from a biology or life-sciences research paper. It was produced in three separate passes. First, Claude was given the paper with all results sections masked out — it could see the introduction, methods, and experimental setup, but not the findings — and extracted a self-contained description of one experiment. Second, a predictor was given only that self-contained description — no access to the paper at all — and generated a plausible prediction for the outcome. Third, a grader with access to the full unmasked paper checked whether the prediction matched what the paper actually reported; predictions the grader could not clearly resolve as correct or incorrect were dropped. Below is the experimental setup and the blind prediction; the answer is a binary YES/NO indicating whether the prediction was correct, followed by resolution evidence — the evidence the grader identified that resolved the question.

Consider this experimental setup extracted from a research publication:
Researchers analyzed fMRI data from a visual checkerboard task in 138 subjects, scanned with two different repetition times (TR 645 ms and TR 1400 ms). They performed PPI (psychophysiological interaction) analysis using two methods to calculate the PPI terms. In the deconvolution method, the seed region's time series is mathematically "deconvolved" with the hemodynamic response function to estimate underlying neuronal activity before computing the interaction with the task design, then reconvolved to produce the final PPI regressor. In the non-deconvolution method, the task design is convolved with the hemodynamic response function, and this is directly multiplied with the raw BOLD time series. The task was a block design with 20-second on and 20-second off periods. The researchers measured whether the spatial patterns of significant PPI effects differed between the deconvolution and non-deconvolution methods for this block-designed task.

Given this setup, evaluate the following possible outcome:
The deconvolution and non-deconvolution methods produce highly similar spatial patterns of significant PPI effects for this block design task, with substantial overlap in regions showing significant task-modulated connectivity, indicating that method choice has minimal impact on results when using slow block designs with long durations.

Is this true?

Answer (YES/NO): YES